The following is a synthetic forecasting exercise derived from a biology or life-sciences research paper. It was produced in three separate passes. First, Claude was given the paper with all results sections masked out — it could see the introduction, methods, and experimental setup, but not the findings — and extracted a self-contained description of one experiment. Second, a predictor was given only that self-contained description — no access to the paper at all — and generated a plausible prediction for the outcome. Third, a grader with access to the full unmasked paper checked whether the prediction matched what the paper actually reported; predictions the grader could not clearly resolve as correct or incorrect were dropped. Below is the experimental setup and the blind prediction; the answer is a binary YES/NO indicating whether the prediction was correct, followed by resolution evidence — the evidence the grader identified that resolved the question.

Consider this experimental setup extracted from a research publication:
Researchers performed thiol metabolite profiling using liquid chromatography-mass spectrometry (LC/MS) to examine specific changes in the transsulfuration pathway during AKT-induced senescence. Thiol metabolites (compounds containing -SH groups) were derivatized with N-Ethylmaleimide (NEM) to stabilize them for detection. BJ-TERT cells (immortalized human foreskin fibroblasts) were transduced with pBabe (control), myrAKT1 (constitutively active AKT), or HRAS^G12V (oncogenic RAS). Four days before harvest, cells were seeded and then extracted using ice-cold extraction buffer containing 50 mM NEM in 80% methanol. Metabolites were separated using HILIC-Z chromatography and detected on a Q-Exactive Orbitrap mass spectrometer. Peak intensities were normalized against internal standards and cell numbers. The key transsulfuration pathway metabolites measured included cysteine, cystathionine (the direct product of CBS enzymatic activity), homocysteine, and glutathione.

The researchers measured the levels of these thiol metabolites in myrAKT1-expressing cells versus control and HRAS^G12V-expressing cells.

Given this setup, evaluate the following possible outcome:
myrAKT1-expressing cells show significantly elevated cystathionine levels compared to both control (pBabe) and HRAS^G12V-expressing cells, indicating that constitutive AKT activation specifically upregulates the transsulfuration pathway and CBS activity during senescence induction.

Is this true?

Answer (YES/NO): NO